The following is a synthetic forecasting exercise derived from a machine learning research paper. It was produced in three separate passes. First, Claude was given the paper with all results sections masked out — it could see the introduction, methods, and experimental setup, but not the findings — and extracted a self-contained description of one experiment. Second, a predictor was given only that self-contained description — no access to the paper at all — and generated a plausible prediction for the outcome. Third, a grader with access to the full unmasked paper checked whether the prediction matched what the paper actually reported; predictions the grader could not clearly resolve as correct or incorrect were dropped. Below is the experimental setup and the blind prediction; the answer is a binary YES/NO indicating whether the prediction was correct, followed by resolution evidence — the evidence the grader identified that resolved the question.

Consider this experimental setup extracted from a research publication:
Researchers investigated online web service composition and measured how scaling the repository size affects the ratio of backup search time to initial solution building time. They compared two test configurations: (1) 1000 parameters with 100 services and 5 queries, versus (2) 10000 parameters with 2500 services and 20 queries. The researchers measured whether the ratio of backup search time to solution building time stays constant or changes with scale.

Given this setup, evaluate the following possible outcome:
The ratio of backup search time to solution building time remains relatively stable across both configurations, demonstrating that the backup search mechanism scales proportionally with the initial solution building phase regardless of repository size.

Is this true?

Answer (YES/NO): NO